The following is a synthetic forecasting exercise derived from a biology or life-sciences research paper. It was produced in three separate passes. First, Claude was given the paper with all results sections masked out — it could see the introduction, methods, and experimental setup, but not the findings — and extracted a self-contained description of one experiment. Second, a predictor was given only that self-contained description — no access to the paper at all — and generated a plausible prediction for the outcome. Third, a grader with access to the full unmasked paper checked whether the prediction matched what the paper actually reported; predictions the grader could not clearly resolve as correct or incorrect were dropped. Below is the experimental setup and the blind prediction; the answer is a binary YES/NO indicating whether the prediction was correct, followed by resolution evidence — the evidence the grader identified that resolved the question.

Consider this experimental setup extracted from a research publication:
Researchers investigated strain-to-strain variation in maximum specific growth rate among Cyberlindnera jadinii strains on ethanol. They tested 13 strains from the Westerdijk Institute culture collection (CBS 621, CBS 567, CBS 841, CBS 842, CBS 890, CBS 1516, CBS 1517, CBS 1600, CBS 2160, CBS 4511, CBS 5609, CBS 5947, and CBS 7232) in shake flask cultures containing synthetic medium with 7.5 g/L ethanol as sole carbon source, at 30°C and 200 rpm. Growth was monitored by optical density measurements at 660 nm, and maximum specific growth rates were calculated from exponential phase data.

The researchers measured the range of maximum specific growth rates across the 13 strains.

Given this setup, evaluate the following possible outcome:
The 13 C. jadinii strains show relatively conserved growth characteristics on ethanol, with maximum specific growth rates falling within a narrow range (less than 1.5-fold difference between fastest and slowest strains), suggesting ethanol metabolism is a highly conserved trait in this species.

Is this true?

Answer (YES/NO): NO